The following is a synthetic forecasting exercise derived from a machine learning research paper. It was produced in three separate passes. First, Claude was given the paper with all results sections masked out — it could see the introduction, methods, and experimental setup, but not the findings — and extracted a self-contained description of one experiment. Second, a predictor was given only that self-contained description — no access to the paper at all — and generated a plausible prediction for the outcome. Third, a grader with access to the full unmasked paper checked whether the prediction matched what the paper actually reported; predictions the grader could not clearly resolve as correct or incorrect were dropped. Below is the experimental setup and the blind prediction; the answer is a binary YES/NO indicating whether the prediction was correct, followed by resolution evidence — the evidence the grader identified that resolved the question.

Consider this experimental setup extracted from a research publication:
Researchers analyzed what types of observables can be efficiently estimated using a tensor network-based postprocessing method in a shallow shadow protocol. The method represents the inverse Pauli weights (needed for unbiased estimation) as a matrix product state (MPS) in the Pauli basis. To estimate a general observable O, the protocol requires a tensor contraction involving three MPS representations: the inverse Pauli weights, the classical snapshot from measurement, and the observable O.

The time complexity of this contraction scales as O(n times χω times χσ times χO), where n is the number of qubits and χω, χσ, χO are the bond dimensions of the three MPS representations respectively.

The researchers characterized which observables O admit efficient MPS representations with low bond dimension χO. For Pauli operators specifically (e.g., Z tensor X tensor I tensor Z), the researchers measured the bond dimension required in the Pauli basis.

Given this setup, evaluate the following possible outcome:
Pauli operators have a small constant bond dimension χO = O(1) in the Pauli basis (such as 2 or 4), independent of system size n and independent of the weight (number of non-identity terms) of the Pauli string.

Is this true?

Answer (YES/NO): NO